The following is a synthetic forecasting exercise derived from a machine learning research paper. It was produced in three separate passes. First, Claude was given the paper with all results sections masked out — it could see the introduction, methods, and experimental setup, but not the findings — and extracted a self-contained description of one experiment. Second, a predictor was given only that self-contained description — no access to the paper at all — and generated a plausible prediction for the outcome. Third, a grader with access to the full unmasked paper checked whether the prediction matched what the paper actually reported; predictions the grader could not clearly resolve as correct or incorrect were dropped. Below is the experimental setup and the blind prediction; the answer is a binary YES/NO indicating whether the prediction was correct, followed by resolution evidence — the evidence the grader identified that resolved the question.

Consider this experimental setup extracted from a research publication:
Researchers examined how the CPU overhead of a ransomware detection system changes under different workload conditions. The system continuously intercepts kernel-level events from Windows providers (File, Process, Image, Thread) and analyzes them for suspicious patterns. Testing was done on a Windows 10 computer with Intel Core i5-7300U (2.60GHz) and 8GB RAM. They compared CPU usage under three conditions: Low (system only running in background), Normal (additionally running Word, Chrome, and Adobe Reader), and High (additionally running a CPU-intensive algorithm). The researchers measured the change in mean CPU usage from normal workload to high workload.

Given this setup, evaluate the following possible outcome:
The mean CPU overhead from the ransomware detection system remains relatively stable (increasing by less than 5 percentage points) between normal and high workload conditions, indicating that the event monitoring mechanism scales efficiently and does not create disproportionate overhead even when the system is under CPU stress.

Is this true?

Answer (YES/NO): NO